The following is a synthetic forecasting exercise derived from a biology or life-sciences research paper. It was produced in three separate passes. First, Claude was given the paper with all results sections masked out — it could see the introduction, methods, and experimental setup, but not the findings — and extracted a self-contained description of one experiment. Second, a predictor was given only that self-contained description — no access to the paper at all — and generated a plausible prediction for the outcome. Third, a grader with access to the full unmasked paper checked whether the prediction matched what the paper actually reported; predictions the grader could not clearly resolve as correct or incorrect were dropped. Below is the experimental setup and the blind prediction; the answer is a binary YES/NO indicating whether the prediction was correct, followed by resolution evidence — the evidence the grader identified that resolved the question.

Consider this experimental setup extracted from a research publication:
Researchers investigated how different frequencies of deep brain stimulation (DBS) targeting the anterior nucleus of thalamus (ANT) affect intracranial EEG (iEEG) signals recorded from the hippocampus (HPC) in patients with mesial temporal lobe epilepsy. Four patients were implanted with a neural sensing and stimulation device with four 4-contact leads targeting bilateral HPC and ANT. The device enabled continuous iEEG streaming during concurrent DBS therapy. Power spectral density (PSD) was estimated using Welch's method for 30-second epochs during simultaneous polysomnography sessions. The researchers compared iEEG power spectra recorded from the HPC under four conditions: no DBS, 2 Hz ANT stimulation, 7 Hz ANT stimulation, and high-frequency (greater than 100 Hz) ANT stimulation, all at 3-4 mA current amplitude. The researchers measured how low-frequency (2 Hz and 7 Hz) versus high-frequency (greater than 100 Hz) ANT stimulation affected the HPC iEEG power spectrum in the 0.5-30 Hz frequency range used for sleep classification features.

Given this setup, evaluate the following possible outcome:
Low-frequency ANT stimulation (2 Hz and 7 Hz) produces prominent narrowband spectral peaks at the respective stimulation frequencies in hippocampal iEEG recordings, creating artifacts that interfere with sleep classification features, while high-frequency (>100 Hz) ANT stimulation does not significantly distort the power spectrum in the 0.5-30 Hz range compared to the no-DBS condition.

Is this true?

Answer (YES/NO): YES